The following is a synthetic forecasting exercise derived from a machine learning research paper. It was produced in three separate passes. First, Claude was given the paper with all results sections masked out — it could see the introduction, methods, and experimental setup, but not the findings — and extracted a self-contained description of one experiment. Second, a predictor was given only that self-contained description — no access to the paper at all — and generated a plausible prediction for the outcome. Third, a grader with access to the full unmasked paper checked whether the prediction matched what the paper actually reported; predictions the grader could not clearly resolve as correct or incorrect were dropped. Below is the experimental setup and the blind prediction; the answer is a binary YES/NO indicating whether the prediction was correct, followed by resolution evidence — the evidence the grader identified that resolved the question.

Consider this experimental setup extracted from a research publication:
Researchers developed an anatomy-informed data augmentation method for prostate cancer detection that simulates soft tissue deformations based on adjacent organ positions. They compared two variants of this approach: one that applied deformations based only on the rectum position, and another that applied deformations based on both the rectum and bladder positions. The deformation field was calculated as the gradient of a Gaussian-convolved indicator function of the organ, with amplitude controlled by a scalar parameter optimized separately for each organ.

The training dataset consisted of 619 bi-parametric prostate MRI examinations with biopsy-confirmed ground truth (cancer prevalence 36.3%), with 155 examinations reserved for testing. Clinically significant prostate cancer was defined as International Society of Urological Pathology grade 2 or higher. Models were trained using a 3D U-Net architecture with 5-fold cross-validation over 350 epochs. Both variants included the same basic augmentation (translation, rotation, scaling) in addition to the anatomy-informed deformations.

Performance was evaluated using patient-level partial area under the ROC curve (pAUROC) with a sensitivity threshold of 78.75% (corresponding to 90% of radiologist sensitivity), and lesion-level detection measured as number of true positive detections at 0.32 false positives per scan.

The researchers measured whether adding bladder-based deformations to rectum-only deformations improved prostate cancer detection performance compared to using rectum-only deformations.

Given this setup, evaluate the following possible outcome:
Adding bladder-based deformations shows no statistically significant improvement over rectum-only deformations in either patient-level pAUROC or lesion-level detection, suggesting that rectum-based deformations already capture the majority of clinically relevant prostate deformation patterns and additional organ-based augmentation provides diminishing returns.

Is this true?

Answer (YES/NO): NO